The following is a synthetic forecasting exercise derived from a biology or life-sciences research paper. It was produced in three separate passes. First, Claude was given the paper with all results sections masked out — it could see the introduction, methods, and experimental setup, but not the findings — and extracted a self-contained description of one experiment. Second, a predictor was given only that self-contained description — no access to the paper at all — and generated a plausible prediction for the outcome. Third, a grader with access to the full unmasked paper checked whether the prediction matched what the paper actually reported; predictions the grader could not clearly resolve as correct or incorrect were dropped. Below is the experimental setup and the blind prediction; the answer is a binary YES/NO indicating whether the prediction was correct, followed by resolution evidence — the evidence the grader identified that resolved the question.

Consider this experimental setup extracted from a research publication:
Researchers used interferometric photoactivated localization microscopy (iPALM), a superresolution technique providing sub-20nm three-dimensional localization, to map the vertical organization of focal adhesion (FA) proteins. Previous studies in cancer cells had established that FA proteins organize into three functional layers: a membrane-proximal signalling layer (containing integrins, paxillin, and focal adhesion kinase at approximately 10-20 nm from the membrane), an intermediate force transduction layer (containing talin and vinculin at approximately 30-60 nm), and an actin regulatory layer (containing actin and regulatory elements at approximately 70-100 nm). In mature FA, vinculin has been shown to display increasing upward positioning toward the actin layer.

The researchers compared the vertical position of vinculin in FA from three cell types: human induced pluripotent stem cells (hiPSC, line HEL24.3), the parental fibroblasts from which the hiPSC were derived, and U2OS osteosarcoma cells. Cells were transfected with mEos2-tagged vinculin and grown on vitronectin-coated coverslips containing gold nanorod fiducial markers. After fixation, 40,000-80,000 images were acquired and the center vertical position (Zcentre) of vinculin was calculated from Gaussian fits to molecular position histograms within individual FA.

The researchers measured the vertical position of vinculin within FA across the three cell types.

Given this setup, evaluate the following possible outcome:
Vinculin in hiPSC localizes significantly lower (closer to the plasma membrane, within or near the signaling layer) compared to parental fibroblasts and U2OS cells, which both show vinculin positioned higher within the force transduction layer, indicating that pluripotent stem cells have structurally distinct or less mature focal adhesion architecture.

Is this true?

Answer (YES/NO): NO